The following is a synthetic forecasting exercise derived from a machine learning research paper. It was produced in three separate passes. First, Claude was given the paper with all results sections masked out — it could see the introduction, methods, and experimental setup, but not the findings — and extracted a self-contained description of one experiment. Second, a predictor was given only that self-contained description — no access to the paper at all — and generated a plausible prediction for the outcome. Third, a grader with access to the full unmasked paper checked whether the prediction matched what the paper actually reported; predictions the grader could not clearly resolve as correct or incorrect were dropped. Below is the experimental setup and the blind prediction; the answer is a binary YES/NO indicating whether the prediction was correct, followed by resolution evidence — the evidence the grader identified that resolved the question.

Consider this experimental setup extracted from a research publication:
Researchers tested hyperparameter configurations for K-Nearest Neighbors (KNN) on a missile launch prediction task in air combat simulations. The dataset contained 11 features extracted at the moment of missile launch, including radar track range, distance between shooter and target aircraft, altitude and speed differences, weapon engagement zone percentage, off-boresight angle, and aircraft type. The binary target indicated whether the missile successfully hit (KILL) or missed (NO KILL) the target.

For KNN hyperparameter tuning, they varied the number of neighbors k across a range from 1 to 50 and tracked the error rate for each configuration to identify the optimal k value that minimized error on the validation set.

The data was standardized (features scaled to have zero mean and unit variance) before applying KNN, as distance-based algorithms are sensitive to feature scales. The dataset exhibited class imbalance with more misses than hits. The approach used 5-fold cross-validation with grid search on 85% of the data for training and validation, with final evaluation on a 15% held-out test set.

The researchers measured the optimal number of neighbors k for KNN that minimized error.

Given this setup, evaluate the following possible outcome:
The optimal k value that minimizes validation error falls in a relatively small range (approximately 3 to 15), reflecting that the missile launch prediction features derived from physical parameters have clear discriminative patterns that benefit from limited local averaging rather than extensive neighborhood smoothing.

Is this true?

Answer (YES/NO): YES